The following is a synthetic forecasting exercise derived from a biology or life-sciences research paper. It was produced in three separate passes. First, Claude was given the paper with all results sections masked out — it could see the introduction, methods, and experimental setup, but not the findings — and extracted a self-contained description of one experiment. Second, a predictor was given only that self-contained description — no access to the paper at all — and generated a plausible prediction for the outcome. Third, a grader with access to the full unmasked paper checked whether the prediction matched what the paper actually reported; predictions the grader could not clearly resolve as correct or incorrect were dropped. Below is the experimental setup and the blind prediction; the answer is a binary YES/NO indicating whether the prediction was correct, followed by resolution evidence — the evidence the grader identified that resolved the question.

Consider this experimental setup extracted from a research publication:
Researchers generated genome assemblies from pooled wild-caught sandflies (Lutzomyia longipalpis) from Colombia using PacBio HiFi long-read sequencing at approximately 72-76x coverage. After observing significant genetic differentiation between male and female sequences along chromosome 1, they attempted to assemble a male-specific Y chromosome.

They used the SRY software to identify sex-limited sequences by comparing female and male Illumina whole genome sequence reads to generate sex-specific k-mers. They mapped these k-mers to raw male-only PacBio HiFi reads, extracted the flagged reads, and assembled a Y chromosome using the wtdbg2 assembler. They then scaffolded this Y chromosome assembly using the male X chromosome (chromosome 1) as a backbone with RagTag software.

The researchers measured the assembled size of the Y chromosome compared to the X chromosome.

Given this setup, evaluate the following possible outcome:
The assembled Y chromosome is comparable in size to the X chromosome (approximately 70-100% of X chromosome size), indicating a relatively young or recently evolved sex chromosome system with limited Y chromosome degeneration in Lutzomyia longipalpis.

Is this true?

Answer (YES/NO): NO